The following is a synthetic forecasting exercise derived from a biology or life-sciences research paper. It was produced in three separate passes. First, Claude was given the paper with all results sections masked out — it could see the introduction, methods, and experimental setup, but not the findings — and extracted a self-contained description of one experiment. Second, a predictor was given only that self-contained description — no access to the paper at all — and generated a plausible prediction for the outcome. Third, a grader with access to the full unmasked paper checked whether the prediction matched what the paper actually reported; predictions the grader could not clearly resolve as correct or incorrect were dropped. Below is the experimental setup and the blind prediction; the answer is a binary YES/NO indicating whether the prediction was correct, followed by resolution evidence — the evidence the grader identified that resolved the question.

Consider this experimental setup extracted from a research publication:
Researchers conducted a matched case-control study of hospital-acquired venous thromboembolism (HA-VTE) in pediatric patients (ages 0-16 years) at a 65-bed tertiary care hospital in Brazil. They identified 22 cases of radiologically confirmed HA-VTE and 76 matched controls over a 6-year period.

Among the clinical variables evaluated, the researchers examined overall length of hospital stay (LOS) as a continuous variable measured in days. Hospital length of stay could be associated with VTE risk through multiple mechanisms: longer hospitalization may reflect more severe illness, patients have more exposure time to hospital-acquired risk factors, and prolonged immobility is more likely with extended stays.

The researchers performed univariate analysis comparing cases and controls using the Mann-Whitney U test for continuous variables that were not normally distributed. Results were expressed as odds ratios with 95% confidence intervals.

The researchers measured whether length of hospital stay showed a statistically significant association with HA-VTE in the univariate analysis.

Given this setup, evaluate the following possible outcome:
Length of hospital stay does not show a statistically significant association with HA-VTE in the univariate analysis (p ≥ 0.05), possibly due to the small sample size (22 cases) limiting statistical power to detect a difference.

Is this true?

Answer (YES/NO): NO